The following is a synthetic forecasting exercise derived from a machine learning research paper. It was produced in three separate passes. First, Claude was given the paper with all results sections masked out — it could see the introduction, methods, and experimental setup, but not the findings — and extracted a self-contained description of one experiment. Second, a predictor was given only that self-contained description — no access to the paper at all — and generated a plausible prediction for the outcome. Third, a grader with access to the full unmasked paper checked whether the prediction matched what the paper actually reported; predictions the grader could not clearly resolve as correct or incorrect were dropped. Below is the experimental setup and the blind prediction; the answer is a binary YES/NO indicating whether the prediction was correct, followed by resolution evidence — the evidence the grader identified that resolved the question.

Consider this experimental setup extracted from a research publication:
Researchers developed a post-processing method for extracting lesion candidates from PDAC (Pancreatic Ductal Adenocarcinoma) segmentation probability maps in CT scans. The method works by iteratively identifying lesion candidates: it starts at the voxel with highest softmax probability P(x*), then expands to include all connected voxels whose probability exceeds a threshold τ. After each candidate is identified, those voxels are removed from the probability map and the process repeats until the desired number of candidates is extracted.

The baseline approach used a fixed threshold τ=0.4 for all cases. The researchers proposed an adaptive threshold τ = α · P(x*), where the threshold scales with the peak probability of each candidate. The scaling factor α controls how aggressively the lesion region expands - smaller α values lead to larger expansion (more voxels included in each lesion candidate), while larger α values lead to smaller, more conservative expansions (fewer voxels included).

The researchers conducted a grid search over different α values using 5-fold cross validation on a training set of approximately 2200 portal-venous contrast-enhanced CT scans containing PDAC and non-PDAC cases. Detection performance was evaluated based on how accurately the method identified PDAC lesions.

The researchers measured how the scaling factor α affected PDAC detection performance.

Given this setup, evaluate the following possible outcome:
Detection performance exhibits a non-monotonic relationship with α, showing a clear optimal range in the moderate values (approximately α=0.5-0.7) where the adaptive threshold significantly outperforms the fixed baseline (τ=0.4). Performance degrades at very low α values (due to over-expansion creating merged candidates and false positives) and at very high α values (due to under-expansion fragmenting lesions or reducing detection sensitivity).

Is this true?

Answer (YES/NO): NO